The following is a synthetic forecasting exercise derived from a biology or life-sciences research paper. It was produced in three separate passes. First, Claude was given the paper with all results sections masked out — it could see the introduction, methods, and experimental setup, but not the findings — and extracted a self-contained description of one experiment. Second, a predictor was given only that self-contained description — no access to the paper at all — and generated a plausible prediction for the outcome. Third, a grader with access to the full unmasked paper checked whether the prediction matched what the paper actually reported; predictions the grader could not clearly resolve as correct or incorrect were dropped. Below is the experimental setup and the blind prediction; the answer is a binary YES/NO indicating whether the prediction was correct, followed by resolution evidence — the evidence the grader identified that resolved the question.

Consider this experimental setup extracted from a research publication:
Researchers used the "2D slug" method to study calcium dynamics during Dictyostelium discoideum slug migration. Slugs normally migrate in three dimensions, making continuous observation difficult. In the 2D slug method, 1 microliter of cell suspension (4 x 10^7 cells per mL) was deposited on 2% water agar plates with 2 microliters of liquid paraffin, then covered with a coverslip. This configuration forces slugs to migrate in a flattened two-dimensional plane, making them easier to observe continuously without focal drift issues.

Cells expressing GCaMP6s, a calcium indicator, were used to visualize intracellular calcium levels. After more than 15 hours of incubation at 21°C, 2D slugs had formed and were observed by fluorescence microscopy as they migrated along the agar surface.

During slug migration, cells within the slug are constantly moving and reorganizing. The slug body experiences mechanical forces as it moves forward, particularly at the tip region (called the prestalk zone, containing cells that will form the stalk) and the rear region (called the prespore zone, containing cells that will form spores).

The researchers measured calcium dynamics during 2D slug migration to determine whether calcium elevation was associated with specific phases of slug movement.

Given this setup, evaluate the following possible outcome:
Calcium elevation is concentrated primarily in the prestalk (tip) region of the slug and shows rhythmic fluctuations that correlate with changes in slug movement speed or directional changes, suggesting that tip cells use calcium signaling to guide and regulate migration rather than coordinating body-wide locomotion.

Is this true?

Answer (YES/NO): NO